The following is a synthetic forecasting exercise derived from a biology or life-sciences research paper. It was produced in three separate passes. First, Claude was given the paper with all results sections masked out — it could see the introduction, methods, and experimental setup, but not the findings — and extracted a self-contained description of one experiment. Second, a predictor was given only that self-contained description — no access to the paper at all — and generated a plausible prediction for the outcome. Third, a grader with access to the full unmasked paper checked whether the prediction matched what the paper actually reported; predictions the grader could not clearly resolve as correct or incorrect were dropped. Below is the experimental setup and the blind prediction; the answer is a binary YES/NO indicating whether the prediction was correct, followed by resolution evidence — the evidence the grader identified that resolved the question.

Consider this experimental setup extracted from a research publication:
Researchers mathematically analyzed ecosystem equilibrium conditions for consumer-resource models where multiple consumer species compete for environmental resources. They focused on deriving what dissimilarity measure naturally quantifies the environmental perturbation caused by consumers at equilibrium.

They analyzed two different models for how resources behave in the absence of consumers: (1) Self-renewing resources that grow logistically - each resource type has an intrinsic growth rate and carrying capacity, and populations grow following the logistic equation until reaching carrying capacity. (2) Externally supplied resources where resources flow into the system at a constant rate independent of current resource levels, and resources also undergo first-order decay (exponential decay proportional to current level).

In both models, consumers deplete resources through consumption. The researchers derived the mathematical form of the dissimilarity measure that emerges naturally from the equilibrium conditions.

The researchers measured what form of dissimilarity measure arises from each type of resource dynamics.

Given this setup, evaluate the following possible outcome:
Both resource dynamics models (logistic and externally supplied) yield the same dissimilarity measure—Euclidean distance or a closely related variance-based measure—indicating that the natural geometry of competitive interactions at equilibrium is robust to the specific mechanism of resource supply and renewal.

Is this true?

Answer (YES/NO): NO